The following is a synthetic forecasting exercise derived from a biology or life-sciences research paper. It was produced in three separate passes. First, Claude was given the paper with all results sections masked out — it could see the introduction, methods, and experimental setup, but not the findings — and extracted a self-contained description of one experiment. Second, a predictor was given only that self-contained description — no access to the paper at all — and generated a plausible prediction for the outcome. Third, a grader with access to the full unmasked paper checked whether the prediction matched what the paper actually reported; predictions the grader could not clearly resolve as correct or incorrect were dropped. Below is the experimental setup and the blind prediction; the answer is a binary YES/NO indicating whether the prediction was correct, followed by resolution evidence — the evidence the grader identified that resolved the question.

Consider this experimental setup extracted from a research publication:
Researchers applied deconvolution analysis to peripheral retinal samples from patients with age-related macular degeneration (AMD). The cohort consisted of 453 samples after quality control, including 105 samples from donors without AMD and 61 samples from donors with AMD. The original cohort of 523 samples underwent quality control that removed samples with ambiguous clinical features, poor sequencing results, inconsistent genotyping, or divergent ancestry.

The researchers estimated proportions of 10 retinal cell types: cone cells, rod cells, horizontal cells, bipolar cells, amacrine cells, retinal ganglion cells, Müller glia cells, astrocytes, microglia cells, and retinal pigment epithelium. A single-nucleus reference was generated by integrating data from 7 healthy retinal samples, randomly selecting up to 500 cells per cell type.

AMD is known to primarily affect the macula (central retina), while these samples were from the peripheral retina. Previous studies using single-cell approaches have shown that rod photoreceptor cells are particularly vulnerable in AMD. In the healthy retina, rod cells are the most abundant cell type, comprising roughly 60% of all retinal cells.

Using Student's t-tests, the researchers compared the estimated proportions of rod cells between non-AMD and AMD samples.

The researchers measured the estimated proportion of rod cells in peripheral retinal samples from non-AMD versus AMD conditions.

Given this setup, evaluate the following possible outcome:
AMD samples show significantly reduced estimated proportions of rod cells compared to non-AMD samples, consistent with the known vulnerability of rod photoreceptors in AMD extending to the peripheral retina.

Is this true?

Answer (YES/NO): YES